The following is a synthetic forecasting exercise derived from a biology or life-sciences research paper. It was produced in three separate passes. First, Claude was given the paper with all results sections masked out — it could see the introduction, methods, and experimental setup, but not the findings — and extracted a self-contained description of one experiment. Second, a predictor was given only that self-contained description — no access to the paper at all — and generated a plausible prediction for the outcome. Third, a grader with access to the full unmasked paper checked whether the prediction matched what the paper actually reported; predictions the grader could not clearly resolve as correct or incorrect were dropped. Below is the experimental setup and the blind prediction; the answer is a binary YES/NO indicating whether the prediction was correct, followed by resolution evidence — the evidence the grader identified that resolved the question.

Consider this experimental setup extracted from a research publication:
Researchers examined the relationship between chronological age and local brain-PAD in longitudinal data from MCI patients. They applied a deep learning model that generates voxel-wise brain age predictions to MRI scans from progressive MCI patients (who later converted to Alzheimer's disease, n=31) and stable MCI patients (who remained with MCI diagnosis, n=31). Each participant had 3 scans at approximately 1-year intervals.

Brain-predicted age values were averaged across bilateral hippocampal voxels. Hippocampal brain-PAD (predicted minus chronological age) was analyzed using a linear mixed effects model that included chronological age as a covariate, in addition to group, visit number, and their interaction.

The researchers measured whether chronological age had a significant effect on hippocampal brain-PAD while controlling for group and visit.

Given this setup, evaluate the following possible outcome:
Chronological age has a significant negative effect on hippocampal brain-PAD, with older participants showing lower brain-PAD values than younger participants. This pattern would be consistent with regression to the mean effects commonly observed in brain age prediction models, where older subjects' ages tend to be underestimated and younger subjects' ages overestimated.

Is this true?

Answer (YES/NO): YES